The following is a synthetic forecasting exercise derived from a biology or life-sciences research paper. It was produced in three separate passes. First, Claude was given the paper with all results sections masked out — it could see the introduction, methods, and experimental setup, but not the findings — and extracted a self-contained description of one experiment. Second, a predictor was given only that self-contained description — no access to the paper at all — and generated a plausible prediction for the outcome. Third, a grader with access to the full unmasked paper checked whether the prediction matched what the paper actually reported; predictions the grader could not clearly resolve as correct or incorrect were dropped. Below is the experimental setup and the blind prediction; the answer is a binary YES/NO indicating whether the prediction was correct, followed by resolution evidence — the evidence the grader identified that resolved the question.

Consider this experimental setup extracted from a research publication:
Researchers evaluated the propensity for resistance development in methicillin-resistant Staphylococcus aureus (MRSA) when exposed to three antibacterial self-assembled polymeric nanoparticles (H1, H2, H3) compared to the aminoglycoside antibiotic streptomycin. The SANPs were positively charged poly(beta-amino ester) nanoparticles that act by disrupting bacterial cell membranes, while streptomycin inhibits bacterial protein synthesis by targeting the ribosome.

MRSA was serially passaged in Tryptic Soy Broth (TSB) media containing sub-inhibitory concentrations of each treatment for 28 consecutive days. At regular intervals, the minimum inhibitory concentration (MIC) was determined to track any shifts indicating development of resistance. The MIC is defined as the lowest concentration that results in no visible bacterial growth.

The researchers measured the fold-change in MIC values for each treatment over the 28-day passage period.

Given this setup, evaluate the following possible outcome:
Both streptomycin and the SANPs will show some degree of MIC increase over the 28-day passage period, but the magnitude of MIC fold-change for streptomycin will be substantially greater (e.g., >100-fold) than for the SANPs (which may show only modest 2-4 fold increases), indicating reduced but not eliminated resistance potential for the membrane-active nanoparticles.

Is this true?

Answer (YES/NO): NO